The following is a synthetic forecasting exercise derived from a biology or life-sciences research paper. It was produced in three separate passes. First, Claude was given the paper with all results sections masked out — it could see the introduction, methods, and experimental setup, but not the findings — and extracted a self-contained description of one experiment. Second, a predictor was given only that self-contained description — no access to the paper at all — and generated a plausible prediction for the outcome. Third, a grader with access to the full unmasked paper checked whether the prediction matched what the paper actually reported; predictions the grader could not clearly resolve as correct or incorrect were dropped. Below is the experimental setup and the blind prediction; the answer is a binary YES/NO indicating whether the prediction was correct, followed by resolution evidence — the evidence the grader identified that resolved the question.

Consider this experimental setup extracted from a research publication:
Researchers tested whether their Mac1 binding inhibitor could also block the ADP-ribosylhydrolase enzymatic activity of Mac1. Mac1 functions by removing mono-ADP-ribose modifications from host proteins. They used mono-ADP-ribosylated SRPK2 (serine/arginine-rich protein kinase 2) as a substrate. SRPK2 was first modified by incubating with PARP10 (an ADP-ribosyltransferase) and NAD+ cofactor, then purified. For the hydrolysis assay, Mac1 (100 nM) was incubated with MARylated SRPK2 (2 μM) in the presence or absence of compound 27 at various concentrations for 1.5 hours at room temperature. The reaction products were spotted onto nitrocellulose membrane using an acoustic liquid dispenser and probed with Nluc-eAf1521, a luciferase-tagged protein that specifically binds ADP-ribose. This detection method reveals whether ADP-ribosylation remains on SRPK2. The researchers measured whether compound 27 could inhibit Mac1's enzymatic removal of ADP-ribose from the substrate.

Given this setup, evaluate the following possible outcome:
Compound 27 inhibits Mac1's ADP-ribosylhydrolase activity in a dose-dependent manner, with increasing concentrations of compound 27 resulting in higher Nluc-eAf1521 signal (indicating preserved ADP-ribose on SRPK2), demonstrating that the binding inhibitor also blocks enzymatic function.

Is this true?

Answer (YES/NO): YES